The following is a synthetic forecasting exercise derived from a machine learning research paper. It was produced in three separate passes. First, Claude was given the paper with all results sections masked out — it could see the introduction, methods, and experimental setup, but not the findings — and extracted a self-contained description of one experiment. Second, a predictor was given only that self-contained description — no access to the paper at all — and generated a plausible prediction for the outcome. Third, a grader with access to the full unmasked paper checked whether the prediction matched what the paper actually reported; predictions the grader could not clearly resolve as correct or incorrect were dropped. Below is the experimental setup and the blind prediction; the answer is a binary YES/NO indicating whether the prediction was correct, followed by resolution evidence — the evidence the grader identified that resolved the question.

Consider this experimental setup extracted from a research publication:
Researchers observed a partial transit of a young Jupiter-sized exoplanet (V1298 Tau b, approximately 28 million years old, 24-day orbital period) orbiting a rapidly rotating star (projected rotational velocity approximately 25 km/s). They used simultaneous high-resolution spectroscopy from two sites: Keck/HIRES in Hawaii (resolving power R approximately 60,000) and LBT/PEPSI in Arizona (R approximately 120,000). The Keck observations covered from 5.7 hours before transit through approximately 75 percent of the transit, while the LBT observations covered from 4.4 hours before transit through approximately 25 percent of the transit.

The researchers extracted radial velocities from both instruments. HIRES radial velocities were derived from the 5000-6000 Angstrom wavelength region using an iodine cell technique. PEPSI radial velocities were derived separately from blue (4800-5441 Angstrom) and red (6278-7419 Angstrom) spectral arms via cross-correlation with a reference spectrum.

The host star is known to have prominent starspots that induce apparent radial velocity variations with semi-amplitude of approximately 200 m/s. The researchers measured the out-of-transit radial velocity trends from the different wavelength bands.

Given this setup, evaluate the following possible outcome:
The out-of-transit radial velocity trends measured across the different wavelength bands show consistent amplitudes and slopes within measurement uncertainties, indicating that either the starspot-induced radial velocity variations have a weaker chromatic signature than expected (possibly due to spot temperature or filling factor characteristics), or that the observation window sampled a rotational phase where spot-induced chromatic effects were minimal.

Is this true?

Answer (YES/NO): NO